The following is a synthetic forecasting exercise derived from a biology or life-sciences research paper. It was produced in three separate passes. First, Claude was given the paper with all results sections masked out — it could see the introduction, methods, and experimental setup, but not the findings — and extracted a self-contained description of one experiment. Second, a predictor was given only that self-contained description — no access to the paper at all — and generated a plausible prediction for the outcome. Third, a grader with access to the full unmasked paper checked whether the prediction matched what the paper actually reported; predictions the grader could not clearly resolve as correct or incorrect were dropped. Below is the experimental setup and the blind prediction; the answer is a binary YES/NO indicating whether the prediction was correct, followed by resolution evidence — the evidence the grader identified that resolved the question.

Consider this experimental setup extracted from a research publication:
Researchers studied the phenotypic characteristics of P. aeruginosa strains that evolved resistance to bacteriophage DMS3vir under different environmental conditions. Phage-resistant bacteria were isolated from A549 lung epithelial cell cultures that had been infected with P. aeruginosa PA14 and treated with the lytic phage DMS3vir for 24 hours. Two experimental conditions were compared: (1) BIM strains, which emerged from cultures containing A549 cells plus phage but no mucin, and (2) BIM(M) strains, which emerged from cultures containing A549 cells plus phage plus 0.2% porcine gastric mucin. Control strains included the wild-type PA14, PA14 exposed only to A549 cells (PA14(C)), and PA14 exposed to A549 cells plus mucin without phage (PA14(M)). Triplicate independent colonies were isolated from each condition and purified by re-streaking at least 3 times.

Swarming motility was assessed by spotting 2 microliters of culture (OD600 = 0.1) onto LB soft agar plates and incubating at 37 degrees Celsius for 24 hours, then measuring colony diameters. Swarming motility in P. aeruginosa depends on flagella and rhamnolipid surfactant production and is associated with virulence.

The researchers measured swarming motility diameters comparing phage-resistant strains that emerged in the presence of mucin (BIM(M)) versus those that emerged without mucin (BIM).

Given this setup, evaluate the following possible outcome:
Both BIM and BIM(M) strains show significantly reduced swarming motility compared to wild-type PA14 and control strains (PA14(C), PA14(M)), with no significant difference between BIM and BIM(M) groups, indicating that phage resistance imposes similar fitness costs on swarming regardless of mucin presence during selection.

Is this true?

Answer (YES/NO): NO